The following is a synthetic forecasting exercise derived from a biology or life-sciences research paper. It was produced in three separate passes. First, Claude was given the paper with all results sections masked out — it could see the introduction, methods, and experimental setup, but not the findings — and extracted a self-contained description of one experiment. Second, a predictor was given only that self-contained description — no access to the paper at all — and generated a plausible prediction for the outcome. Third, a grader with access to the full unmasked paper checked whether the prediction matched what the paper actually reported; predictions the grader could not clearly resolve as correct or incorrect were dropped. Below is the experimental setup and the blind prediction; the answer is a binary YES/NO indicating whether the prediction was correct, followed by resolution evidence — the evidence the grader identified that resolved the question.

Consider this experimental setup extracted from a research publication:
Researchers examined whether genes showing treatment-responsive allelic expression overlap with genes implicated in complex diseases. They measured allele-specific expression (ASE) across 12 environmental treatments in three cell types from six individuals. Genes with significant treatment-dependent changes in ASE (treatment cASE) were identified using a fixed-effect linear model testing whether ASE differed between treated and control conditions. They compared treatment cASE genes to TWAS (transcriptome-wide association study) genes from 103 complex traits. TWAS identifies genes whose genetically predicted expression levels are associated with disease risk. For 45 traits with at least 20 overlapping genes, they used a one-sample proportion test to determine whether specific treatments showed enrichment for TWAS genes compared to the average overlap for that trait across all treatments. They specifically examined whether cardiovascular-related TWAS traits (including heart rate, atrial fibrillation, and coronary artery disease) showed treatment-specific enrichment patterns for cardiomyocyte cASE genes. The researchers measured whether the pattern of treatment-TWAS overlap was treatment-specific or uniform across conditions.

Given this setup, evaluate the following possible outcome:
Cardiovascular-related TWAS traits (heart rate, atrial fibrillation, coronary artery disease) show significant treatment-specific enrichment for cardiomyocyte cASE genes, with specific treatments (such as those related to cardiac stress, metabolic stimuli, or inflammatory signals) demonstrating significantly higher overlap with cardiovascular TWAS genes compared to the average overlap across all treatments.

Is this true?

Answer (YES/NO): NO